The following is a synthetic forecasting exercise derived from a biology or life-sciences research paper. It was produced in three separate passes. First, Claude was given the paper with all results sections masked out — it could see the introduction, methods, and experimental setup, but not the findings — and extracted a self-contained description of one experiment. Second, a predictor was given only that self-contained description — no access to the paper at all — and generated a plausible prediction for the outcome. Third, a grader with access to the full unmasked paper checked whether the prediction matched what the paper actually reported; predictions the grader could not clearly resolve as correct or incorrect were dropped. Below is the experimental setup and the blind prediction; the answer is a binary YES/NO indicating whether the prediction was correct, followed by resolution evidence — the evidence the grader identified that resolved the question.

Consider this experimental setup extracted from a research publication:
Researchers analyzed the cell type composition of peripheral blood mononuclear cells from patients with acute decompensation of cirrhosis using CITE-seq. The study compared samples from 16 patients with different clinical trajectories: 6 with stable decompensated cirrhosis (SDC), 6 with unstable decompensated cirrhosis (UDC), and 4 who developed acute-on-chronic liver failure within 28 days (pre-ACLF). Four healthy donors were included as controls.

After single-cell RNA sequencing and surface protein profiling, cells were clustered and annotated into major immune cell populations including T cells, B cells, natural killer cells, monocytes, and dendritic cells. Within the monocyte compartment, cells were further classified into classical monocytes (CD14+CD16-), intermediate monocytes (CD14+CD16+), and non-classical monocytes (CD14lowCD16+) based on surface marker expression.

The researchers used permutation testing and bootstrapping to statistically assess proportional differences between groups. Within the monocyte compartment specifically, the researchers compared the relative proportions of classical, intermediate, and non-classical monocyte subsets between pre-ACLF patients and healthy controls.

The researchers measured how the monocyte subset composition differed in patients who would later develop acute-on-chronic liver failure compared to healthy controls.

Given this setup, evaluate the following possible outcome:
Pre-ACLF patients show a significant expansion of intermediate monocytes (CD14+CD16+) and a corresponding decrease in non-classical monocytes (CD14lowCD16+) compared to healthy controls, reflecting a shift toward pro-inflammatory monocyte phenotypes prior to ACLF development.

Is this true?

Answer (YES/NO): NO